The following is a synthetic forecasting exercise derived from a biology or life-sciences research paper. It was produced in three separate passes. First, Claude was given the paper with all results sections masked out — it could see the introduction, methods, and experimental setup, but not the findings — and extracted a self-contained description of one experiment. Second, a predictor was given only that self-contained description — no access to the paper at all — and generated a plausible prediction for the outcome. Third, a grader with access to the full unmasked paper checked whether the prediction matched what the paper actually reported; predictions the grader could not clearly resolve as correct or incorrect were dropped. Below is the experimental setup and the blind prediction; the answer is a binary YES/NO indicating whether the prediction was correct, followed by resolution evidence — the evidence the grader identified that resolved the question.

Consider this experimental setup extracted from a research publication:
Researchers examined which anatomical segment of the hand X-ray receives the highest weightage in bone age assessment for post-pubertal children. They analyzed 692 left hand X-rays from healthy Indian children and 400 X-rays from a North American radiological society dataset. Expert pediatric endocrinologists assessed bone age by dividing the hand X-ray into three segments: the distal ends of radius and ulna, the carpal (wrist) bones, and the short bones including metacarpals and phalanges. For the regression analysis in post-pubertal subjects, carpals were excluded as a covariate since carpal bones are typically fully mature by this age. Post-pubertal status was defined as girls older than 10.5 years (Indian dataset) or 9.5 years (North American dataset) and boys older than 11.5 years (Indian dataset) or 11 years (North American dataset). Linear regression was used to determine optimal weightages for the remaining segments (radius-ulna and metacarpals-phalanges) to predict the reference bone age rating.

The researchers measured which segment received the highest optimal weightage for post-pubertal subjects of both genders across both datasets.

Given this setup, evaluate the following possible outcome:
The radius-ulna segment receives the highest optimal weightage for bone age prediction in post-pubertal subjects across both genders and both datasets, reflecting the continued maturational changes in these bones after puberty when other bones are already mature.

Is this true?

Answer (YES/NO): NO